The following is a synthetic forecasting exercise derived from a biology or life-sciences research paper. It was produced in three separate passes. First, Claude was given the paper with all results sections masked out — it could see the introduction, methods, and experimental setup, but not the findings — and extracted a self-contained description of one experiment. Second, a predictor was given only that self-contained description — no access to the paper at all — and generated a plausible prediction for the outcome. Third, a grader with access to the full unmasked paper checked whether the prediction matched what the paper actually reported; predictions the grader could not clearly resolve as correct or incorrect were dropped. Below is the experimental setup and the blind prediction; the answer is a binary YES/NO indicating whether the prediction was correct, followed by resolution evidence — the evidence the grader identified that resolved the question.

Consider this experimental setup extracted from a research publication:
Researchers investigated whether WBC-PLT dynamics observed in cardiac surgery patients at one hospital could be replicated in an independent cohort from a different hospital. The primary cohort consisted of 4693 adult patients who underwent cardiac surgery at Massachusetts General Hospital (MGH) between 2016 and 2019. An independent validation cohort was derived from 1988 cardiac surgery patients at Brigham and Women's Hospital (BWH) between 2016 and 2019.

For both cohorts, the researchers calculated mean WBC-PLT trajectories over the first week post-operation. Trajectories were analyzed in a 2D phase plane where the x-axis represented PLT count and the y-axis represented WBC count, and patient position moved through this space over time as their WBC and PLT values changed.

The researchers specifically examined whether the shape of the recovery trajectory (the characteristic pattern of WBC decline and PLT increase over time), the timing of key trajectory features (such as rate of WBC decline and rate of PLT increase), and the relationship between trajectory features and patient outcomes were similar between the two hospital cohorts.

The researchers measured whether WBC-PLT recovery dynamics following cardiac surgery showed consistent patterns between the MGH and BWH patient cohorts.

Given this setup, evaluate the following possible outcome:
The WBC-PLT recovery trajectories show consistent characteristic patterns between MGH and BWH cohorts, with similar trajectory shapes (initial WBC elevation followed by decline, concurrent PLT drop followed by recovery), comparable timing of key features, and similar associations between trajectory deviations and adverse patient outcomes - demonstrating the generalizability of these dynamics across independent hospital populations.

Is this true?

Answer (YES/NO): YES